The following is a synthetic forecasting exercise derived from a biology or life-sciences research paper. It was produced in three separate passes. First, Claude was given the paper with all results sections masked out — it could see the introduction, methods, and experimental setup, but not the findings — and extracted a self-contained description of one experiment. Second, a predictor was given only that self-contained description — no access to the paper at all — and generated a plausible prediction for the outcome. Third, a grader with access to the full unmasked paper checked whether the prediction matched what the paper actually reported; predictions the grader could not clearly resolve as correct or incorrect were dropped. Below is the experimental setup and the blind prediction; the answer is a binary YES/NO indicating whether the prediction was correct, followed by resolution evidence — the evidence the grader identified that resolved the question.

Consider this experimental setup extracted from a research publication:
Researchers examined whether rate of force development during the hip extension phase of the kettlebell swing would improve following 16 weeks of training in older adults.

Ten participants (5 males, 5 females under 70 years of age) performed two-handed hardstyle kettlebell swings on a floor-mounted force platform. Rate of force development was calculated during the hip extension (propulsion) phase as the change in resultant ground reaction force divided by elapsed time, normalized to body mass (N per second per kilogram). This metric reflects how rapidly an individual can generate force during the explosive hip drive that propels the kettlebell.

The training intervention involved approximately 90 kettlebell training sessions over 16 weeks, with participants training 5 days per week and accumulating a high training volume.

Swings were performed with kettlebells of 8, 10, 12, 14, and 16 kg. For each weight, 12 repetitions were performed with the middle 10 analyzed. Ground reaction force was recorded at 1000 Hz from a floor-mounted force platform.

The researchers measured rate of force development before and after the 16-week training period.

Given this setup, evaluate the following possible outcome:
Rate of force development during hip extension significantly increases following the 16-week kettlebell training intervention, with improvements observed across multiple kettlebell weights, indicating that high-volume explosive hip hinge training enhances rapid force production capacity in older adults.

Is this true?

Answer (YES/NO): NO